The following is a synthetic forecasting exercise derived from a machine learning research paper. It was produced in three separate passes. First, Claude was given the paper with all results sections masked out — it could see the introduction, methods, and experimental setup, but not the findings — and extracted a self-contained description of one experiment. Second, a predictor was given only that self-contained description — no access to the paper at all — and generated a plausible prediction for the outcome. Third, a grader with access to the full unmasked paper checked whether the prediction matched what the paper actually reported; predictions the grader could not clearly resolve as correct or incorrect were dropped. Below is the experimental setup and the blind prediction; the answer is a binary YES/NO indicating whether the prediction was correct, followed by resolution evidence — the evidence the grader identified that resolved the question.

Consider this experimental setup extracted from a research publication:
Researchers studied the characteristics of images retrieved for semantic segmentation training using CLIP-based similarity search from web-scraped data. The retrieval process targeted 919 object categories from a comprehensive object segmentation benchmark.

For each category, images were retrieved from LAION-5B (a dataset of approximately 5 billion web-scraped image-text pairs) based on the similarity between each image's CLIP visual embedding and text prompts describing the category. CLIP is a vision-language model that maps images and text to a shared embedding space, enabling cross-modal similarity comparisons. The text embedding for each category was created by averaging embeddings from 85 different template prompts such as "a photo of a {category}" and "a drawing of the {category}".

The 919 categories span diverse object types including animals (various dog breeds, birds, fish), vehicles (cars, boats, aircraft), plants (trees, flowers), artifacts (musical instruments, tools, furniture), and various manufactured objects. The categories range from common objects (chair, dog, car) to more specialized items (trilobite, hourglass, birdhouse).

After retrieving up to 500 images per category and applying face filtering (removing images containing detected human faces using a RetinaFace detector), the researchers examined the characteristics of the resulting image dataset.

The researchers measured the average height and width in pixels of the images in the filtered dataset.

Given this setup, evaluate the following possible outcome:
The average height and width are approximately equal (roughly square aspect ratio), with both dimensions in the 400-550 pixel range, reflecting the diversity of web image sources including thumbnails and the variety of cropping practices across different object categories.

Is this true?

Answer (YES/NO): NO